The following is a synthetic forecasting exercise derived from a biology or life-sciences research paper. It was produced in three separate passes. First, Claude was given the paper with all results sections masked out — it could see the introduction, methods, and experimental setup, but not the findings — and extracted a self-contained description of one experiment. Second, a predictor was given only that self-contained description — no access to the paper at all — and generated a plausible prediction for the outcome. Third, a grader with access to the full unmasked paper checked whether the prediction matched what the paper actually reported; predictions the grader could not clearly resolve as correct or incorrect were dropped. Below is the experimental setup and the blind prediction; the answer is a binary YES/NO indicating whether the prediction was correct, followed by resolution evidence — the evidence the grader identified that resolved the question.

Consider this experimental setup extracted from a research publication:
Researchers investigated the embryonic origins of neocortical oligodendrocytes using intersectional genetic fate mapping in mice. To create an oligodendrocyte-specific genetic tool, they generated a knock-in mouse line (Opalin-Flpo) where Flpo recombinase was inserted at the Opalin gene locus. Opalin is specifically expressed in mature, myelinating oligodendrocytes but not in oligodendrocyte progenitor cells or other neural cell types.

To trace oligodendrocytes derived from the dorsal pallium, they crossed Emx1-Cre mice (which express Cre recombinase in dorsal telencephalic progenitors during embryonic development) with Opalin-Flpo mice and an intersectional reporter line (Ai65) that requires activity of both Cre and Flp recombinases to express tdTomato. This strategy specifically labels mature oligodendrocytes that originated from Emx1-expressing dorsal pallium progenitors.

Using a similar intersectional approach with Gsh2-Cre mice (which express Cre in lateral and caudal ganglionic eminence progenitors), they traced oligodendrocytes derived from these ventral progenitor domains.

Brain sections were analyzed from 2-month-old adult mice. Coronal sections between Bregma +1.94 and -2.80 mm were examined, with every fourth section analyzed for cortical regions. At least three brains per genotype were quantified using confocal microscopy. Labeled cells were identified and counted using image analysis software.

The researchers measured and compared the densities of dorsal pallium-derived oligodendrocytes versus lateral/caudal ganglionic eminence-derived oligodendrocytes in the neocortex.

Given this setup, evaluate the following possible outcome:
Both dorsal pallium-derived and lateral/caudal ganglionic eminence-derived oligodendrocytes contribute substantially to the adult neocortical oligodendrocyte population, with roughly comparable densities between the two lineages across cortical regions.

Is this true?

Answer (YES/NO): NO